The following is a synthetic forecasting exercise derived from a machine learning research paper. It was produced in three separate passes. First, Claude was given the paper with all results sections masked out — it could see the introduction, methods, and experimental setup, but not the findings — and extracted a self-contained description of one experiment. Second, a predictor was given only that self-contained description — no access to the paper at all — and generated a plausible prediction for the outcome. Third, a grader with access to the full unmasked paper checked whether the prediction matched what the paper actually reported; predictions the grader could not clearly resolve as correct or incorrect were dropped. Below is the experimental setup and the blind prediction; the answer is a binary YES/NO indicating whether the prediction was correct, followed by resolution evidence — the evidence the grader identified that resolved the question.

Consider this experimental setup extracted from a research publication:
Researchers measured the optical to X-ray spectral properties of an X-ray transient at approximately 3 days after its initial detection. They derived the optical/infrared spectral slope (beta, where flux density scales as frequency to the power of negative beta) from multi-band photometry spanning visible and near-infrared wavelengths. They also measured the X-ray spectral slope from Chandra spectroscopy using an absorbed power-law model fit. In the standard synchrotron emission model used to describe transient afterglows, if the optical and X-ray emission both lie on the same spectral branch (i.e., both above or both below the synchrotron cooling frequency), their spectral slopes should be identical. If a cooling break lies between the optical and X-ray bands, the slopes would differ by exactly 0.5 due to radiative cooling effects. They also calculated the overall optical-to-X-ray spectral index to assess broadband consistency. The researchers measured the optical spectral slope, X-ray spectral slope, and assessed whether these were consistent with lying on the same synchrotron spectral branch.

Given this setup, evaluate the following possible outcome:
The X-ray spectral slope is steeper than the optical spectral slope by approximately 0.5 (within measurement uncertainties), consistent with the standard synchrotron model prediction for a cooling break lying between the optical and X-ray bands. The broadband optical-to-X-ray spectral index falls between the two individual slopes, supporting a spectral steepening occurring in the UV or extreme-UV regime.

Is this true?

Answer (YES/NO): NO